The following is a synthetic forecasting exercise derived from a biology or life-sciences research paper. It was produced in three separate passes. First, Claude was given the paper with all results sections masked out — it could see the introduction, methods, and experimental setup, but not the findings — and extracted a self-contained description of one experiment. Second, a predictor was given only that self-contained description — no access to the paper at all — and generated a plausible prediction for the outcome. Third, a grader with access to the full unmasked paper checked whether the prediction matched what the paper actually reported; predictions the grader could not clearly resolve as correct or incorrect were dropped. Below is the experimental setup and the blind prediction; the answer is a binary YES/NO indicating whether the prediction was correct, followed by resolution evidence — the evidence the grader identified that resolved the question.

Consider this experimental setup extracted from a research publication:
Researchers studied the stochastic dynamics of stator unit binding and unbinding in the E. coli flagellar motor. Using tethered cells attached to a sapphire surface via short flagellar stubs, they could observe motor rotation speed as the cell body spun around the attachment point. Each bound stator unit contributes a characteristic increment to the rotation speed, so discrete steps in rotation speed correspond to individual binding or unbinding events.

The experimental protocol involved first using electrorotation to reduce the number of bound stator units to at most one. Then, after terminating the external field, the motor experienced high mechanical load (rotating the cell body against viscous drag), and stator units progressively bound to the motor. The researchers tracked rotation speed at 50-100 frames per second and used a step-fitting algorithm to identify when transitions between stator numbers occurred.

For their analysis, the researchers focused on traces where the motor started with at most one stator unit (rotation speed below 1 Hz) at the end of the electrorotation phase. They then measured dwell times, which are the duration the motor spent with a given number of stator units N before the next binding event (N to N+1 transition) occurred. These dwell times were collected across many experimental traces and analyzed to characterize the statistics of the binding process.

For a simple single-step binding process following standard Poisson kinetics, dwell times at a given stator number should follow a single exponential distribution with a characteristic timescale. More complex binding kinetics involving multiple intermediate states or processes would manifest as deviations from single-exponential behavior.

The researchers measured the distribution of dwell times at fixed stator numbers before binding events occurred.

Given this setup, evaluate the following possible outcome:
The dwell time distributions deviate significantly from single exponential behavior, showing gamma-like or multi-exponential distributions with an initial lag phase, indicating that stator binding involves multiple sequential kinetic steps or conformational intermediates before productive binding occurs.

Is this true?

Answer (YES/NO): NO